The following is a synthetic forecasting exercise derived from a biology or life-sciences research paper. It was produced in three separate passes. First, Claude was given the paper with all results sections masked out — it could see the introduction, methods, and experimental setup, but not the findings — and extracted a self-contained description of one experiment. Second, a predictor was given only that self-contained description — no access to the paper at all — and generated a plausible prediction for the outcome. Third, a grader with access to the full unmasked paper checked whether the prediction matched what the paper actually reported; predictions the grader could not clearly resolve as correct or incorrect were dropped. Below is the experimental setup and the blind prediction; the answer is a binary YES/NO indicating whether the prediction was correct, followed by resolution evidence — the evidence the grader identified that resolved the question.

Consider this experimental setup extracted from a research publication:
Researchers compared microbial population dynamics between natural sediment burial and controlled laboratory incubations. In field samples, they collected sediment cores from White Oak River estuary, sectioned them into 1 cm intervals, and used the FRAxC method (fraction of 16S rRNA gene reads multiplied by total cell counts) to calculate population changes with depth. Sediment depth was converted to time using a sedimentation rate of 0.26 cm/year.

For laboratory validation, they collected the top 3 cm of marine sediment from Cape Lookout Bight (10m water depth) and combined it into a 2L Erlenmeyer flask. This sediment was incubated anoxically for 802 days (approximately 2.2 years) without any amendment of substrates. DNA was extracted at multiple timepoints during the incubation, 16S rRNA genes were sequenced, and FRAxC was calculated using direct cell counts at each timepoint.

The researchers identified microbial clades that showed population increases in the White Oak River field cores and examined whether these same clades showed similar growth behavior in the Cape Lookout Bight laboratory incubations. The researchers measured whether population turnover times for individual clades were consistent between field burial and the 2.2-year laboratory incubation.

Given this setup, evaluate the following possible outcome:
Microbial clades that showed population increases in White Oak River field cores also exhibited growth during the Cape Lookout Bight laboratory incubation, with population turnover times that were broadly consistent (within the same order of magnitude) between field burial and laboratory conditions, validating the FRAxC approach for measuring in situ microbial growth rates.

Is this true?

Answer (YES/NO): YES